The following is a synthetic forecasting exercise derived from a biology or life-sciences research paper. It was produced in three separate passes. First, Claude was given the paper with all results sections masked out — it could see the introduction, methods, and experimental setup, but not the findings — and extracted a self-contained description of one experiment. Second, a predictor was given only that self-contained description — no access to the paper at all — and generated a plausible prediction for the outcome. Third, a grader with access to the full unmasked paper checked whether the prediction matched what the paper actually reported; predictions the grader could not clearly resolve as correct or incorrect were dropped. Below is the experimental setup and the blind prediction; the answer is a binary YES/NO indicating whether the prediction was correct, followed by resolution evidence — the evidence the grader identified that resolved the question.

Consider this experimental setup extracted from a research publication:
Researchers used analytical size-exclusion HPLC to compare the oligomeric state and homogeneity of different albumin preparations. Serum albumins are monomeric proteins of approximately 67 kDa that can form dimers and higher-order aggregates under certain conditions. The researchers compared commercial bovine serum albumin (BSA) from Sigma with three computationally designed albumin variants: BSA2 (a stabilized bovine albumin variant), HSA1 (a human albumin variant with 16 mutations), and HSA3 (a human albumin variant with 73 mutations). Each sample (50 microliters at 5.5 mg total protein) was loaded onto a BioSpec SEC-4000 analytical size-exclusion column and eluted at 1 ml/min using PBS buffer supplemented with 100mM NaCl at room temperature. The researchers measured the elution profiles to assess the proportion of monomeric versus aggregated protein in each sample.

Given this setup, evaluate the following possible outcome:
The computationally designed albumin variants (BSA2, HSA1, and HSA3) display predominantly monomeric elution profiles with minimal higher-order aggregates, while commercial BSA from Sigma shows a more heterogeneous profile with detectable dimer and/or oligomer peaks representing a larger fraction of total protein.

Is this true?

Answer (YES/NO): NO